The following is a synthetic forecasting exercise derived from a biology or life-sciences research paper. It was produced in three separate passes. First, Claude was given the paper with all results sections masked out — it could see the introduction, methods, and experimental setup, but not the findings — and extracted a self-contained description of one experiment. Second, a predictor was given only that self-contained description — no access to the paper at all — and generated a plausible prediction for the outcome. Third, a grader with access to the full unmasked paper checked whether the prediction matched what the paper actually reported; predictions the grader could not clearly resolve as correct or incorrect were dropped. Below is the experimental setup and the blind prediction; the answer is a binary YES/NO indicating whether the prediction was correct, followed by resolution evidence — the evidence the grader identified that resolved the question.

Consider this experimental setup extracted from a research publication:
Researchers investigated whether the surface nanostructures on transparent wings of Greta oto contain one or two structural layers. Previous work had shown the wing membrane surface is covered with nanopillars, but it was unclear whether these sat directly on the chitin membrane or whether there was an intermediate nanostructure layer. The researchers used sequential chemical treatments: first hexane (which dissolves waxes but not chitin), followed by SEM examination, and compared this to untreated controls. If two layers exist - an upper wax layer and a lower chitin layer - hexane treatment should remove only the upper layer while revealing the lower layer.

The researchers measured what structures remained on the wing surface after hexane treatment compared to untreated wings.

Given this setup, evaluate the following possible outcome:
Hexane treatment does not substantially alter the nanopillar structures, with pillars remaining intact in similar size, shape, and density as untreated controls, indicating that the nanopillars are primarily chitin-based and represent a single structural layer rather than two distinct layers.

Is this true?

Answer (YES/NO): NO